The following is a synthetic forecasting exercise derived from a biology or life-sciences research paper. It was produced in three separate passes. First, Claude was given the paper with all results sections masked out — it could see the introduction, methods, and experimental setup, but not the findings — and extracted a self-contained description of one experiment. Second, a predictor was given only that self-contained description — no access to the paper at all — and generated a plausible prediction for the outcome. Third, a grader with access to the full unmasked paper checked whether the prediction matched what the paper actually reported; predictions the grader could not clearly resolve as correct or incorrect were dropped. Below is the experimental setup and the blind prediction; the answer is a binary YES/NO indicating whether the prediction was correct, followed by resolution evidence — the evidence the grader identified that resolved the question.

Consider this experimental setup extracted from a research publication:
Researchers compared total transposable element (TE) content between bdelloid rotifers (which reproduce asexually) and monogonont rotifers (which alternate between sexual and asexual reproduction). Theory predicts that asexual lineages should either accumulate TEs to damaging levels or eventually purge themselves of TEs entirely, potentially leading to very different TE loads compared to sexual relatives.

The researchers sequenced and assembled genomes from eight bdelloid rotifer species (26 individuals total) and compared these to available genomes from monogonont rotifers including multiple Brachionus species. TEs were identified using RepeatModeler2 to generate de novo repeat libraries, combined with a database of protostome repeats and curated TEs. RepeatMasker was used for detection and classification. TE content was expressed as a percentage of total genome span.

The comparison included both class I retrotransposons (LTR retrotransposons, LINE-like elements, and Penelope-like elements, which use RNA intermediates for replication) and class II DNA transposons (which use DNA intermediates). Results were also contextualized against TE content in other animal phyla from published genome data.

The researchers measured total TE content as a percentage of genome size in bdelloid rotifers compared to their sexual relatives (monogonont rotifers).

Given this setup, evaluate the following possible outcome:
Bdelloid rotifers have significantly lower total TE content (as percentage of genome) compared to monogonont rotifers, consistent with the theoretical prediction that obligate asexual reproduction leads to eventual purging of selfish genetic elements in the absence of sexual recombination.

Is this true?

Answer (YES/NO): NO